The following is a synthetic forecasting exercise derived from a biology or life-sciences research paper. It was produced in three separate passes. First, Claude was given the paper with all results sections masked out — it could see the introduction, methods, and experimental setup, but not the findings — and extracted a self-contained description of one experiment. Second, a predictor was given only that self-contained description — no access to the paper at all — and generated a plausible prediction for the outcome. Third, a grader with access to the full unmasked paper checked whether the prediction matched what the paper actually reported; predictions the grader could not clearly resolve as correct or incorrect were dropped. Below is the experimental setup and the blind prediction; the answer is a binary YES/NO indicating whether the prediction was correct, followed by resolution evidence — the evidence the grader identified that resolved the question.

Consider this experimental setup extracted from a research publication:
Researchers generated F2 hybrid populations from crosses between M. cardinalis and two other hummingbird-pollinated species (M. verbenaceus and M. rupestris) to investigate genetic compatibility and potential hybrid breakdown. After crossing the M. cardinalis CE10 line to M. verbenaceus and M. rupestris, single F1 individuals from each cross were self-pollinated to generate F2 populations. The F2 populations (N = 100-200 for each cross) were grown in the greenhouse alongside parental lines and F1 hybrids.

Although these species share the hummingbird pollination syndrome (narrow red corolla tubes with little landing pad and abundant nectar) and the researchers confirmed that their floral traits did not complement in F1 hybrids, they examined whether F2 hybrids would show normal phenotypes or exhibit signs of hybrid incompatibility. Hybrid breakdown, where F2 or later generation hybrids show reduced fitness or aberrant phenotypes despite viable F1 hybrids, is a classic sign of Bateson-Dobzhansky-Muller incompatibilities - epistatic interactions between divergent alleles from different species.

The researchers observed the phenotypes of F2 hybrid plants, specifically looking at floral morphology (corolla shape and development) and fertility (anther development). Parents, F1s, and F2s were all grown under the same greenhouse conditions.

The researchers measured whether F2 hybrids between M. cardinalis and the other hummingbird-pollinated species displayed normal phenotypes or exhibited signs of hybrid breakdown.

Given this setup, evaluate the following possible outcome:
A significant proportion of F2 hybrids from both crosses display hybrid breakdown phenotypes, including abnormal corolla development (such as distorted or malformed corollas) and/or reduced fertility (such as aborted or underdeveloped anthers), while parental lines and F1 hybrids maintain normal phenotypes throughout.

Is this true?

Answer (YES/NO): YES